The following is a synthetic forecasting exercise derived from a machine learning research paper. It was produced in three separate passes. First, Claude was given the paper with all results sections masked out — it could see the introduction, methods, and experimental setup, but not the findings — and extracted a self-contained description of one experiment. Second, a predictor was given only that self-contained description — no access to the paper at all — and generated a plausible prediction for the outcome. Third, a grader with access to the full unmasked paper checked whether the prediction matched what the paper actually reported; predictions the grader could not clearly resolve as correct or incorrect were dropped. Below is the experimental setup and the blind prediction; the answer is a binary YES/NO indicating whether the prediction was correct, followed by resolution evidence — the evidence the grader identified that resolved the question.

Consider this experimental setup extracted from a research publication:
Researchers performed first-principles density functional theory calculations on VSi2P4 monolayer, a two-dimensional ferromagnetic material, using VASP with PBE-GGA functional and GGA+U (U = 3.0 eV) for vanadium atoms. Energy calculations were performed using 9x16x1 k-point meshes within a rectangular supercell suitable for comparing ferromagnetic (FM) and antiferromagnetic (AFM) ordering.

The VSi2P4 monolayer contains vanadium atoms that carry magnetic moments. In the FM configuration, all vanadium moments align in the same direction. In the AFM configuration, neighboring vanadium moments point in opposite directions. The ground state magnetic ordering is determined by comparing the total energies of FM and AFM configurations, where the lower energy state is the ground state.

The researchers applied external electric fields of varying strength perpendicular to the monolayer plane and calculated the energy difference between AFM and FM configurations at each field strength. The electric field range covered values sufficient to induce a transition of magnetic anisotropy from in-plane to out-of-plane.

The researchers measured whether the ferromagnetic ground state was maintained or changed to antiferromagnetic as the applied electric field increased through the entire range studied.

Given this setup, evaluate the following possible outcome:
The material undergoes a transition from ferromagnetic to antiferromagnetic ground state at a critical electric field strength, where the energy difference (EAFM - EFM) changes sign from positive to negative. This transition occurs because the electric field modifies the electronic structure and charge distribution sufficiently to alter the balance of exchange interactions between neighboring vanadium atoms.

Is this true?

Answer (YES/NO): NO